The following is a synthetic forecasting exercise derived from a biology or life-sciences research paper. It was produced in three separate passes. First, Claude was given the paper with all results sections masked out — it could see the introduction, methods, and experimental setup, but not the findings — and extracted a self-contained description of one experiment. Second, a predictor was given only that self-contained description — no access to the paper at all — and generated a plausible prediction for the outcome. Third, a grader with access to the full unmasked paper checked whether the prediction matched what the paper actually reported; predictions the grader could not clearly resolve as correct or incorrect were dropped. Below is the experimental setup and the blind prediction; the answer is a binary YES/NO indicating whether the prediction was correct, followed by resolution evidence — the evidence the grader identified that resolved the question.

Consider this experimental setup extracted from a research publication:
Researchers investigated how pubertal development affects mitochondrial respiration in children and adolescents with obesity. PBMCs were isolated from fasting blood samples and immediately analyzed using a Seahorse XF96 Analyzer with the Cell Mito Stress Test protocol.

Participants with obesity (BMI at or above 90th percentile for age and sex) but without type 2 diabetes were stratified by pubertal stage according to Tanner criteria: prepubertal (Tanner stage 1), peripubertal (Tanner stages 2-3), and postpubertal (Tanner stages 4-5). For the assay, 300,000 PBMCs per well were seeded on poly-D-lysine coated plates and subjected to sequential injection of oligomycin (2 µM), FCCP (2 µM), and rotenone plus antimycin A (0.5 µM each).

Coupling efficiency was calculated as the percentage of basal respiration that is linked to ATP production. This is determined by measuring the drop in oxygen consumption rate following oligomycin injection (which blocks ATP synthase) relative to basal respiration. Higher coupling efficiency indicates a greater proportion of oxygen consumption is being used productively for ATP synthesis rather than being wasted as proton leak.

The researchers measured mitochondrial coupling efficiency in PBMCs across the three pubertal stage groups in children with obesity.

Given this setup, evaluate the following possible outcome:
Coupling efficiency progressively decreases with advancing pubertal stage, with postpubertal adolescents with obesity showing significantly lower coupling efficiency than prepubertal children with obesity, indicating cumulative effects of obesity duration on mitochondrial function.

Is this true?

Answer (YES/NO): NO